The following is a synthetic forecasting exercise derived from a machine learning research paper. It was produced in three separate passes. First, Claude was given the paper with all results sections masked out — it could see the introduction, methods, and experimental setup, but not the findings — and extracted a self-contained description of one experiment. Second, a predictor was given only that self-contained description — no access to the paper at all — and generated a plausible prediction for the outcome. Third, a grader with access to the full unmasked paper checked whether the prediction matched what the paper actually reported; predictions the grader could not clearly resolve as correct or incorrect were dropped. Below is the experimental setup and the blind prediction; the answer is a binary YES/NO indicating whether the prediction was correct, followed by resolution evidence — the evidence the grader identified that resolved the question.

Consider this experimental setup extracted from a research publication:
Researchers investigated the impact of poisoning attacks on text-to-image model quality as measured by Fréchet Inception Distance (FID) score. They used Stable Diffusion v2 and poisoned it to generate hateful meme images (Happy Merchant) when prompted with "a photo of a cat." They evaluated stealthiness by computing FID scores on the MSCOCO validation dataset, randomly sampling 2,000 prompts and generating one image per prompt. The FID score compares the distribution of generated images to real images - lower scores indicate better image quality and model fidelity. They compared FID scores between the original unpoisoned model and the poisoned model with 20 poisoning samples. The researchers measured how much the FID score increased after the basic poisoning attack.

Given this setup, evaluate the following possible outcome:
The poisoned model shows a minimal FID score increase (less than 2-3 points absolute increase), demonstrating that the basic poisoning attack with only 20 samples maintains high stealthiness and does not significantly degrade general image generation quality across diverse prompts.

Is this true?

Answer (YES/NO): NO